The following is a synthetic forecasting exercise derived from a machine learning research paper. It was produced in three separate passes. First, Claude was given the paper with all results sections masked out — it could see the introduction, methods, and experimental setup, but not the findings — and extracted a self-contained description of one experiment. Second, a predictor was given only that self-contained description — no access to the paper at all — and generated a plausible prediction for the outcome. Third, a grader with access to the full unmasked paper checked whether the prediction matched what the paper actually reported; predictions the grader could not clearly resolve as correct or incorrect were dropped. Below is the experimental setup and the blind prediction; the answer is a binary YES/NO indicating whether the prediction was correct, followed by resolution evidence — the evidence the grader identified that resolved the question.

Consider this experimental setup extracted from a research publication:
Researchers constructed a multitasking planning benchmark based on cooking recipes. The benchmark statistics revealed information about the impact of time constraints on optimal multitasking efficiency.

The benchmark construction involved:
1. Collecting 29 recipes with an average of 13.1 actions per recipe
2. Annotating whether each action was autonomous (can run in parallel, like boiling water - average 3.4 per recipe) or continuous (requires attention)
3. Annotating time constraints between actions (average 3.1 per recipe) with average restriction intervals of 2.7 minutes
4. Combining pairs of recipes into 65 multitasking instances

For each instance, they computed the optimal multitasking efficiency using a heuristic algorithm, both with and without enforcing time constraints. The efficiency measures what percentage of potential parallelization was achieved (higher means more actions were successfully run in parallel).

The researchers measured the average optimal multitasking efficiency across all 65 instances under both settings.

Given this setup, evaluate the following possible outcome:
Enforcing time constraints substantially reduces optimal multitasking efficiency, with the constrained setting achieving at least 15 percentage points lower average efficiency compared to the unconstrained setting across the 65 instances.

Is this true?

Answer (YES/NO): NO